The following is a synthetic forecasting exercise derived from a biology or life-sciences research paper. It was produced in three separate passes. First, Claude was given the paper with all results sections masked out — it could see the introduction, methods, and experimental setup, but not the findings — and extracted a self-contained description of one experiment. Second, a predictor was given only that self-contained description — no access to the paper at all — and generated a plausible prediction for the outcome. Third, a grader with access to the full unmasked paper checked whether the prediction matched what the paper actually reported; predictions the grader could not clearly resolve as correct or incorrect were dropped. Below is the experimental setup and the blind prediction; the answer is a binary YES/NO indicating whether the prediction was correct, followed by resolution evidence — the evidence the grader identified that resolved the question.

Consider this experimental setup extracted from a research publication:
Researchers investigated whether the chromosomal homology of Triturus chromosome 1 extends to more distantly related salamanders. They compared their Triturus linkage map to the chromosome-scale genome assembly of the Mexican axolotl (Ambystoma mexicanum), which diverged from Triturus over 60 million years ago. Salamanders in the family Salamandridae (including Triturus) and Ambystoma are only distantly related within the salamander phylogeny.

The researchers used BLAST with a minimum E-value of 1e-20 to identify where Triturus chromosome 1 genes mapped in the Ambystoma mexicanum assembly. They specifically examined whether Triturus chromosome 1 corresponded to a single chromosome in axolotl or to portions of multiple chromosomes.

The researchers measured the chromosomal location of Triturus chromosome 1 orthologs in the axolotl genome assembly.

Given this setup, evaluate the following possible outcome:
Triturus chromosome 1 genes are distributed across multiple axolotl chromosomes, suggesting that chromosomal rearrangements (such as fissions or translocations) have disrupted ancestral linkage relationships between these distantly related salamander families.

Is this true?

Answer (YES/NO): NO